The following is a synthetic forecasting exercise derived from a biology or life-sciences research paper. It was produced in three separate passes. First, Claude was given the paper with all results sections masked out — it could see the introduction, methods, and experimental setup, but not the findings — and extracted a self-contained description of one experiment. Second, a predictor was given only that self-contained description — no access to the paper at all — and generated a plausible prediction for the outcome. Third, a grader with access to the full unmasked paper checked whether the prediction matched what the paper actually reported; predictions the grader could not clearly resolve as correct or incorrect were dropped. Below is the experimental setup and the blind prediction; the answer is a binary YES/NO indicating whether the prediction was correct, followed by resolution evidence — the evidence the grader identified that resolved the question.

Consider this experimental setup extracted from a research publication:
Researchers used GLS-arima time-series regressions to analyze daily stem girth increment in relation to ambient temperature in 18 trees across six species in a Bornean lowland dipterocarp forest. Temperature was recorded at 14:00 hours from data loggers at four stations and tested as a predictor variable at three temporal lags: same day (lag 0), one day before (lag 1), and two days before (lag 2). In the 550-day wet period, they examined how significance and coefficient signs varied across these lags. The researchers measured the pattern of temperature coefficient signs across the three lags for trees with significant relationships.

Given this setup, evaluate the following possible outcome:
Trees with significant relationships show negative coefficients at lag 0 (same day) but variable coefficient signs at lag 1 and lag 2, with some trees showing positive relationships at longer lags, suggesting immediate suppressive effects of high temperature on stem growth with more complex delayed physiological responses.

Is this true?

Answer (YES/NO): NO